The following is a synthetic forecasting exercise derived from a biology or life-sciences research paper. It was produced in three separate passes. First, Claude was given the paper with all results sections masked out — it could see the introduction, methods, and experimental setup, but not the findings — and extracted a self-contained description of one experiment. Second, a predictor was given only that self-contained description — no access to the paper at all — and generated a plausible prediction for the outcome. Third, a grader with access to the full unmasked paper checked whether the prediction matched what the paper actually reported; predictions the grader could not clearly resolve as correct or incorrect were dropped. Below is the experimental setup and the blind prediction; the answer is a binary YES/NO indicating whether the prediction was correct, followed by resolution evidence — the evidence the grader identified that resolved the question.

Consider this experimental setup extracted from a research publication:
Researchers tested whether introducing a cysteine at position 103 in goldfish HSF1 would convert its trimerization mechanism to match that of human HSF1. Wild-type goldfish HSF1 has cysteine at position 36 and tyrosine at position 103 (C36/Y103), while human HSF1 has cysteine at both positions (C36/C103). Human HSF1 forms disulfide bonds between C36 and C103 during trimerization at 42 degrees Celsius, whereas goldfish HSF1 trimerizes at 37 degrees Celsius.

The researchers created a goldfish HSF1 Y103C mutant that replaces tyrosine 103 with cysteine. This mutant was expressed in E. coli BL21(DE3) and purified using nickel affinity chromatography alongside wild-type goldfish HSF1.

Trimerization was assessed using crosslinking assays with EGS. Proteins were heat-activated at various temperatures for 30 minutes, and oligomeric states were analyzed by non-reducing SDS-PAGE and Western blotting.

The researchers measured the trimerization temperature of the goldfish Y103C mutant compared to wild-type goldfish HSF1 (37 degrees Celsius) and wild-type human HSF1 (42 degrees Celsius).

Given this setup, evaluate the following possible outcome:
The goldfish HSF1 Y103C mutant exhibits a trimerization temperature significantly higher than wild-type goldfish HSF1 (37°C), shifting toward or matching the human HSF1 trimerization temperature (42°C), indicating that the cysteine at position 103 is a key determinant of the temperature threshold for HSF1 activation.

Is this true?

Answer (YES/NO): YES